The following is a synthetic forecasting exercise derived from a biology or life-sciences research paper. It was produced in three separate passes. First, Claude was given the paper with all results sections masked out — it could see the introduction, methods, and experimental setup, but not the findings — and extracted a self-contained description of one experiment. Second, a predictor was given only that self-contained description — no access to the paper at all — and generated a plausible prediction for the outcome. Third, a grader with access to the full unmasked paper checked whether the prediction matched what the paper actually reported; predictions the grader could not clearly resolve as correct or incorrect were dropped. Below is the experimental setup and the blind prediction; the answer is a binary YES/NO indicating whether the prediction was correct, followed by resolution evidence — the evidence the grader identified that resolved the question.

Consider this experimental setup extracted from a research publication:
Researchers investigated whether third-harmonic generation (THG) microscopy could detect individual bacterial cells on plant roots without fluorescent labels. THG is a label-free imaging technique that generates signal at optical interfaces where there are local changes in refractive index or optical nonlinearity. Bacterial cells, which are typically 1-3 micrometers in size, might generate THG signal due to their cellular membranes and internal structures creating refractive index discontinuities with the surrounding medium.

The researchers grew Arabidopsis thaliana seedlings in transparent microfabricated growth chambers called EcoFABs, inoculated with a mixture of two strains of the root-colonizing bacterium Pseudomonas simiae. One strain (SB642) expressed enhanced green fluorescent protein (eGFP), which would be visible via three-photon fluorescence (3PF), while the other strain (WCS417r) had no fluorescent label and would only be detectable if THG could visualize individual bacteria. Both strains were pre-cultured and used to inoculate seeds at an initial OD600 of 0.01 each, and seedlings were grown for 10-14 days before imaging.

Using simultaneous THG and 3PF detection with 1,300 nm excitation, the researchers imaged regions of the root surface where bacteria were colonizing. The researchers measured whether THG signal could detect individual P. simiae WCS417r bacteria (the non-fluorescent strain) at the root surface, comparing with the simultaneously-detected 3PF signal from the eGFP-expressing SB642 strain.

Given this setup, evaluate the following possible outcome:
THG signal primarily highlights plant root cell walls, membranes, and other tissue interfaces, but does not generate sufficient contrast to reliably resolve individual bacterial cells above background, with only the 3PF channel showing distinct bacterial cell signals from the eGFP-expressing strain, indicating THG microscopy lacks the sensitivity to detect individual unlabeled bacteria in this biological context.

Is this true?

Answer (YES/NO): NO